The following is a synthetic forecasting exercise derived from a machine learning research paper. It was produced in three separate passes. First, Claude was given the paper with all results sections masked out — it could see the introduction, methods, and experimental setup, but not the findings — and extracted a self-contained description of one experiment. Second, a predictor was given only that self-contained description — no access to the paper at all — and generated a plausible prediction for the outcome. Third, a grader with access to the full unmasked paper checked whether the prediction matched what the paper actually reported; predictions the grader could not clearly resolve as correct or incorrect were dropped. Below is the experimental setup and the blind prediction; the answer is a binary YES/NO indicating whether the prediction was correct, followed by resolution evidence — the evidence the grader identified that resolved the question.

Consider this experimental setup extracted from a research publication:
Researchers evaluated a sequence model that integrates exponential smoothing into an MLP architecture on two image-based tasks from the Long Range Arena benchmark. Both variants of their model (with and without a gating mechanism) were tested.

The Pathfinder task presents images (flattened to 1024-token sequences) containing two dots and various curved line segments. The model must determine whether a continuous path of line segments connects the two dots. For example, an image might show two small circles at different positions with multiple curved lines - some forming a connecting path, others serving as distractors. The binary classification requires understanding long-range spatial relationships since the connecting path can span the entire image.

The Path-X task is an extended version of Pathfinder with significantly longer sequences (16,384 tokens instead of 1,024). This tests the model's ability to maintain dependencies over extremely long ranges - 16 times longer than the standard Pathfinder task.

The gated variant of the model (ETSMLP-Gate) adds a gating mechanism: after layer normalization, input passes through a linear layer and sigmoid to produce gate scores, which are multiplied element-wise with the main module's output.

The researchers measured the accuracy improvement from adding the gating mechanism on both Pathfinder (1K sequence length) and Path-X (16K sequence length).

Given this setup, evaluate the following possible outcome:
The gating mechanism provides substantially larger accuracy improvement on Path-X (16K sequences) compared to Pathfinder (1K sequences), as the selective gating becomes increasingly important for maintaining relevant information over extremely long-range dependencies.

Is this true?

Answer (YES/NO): NO